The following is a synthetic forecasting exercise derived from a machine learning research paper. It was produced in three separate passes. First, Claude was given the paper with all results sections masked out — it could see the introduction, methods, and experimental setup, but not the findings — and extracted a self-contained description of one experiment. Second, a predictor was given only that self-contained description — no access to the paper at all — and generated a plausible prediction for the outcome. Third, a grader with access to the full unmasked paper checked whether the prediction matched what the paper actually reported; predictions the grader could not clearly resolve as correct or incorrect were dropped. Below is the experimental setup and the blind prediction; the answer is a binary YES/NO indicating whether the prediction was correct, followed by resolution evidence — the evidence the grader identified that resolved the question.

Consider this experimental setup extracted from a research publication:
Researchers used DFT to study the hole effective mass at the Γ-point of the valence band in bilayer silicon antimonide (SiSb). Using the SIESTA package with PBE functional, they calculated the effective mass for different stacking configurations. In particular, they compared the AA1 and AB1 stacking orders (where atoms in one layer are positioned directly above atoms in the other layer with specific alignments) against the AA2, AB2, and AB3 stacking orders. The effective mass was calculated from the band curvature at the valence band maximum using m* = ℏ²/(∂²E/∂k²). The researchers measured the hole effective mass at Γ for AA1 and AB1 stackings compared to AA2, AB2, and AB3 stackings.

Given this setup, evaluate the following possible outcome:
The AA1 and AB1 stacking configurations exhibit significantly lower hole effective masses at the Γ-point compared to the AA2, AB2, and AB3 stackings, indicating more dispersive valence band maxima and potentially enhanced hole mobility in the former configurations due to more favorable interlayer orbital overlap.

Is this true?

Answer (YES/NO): YES